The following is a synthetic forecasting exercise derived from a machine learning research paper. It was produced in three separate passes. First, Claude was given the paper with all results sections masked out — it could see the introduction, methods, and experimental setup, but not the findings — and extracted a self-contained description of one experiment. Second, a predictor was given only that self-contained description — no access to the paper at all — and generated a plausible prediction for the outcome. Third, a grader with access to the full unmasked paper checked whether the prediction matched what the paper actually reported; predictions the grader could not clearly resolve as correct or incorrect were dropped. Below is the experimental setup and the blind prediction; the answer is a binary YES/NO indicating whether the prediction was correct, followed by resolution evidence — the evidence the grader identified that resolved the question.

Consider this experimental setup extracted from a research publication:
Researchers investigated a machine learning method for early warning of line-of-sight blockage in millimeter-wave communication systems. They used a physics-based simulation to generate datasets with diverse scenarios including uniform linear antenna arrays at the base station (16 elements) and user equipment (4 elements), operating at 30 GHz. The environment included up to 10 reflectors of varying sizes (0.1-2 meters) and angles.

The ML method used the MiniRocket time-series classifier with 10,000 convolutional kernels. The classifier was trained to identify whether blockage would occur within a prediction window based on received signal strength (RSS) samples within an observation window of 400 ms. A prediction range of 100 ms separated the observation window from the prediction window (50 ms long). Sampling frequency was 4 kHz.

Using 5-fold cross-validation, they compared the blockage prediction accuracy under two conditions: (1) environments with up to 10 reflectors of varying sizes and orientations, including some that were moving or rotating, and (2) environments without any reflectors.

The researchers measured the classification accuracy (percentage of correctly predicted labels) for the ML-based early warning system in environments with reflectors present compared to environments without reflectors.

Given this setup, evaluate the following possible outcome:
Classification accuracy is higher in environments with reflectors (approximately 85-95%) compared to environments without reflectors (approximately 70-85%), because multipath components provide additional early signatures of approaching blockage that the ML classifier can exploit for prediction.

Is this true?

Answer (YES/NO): NO